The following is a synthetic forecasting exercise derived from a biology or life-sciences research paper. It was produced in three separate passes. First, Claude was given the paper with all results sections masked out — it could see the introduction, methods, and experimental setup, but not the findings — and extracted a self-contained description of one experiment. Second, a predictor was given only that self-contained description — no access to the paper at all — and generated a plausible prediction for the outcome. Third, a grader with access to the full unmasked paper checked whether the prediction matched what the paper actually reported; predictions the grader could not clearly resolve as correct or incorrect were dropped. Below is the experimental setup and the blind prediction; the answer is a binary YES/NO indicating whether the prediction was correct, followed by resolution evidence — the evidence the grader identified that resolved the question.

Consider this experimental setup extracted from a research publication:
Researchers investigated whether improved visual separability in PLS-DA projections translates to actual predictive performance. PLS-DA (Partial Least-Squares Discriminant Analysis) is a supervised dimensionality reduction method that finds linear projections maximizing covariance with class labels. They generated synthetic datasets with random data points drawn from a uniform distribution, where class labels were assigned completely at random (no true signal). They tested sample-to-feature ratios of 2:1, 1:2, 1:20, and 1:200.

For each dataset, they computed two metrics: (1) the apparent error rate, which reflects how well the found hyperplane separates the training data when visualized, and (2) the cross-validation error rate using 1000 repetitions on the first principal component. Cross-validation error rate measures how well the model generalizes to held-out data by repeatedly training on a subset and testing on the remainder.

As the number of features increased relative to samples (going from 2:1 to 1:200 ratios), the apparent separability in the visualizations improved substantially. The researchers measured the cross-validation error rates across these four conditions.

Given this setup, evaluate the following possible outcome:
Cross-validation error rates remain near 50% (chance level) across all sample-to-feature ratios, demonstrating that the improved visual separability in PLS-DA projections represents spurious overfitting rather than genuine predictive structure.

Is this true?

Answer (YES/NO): YES